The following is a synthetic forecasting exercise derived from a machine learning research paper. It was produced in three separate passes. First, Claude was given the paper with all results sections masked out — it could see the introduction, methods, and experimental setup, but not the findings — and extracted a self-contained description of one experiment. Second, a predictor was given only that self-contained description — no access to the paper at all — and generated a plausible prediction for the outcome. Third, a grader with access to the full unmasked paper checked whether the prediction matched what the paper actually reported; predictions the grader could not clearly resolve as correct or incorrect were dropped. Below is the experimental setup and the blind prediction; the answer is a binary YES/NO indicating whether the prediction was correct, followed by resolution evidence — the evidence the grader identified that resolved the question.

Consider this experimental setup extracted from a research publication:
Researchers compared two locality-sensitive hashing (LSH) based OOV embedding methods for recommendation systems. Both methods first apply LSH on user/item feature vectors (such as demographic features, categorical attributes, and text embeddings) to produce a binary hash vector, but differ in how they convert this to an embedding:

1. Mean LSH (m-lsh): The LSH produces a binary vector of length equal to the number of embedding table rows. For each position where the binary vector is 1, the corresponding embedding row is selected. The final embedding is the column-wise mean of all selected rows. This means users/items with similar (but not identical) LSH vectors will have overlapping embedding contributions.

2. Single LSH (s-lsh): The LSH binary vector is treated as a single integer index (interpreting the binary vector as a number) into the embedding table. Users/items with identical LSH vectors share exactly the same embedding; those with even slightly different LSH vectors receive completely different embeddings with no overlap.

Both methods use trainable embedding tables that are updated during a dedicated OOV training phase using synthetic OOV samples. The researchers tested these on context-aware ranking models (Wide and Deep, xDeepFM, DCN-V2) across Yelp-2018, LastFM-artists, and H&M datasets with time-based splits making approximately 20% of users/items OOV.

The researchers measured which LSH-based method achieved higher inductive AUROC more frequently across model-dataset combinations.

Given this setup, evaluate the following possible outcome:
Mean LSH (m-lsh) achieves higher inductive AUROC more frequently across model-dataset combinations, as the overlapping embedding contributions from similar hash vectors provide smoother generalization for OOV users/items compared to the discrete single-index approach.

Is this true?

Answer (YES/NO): YES